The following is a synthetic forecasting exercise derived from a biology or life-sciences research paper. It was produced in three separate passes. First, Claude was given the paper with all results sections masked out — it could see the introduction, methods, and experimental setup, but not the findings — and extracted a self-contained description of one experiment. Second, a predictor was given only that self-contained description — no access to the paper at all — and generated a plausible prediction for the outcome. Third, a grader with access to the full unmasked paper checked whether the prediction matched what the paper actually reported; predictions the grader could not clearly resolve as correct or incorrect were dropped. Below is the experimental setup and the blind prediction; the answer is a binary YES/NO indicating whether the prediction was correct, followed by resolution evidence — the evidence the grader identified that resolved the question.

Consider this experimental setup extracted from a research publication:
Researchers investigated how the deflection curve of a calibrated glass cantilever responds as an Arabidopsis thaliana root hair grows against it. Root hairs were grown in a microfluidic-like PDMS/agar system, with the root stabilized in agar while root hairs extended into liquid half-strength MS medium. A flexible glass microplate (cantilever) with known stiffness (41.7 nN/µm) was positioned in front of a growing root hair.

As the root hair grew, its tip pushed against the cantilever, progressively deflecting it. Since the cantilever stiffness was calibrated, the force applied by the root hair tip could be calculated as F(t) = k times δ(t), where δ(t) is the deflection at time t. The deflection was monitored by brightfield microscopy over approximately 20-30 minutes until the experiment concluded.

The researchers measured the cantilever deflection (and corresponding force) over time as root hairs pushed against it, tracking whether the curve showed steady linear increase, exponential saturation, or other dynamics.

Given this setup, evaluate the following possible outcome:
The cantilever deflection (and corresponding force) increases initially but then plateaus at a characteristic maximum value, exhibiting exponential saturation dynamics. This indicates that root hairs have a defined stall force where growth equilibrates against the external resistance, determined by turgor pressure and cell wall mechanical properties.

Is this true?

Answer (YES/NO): NO